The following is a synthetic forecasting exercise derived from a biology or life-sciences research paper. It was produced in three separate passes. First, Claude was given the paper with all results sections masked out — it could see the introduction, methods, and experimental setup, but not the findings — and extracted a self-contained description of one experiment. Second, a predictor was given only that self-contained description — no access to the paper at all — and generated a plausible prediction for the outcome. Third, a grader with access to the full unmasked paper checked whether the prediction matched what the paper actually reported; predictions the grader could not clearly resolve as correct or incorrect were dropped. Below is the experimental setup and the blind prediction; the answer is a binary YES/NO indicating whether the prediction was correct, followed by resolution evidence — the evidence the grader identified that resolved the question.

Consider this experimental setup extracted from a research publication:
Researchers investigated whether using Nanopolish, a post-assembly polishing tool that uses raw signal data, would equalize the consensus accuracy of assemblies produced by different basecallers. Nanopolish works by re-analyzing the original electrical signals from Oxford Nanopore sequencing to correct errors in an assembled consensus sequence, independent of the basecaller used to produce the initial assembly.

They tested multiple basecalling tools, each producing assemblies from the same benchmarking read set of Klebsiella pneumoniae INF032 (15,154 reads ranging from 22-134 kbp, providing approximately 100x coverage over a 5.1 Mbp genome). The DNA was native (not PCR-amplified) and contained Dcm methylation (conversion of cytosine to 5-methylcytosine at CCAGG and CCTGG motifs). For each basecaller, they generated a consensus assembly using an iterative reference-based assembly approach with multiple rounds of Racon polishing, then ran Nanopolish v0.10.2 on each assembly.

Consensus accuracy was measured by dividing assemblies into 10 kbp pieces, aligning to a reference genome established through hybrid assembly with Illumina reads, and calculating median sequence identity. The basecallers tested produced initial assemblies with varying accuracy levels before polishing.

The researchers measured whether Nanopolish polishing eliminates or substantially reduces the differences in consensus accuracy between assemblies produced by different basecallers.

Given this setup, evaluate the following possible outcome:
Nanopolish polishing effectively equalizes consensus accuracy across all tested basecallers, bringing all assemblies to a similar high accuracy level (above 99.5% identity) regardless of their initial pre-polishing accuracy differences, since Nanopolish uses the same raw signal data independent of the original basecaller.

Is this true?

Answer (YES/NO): NO